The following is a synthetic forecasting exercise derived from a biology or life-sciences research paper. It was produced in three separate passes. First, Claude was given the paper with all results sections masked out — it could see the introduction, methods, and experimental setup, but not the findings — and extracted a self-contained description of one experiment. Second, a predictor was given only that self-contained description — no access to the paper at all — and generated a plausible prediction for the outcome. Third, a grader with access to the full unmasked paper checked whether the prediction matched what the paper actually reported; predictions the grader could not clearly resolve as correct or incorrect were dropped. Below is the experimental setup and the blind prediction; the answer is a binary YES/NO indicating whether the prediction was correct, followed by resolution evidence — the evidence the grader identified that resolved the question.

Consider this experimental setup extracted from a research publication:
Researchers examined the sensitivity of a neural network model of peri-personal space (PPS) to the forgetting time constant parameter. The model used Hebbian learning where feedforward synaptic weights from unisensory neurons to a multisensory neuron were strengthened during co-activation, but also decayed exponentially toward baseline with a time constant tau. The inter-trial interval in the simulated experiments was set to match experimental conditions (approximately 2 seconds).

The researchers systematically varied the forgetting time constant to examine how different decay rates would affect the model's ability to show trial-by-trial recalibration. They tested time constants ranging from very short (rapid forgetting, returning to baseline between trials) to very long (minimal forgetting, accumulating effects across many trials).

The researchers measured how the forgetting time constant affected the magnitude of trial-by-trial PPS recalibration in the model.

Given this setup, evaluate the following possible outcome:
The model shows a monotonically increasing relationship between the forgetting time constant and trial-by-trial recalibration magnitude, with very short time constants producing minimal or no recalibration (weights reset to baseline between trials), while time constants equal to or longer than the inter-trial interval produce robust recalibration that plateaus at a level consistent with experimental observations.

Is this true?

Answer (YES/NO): NO